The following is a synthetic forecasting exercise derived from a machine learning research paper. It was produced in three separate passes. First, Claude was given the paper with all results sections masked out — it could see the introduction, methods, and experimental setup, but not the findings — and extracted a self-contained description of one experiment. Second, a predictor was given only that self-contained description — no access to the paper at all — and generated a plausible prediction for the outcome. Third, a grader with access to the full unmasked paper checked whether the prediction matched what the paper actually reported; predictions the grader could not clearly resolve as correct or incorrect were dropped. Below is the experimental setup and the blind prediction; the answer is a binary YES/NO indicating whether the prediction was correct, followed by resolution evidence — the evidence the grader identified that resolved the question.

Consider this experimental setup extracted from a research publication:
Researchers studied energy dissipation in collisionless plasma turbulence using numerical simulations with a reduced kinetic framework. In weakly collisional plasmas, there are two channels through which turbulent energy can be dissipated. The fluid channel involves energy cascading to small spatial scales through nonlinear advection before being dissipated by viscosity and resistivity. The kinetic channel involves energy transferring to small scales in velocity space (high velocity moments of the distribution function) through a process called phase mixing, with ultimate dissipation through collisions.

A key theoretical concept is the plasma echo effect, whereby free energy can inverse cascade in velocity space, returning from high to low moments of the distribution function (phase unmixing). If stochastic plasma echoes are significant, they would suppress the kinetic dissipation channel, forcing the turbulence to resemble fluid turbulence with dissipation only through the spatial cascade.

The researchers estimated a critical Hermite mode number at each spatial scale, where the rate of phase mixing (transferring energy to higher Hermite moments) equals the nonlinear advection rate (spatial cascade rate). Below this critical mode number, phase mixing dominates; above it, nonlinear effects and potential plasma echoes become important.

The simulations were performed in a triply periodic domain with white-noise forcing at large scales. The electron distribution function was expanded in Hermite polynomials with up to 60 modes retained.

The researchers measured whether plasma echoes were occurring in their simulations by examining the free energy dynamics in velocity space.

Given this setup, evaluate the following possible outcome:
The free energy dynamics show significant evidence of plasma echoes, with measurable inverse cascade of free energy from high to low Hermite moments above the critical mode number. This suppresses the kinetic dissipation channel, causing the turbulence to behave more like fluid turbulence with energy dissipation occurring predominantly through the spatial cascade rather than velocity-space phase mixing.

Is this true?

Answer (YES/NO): NO